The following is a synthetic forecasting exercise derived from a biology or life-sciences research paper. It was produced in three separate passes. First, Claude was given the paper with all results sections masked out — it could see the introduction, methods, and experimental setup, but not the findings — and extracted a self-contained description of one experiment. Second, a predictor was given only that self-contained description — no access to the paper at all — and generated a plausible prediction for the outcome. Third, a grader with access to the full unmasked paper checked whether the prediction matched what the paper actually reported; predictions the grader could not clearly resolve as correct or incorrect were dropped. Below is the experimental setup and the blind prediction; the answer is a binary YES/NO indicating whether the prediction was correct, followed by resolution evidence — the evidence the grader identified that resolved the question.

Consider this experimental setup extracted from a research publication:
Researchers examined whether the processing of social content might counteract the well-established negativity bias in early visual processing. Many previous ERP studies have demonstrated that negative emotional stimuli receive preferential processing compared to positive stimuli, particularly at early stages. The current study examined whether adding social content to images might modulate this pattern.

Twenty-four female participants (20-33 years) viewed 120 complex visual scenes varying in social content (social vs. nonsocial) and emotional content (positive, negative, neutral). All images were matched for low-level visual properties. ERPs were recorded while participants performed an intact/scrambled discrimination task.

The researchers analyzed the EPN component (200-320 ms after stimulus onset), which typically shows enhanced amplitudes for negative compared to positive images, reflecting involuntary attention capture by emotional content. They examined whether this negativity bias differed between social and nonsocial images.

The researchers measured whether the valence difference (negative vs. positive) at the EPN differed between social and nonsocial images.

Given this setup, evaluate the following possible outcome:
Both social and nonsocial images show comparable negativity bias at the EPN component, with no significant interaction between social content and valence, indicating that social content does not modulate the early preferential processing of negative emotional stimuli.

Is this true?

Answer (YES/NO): NO